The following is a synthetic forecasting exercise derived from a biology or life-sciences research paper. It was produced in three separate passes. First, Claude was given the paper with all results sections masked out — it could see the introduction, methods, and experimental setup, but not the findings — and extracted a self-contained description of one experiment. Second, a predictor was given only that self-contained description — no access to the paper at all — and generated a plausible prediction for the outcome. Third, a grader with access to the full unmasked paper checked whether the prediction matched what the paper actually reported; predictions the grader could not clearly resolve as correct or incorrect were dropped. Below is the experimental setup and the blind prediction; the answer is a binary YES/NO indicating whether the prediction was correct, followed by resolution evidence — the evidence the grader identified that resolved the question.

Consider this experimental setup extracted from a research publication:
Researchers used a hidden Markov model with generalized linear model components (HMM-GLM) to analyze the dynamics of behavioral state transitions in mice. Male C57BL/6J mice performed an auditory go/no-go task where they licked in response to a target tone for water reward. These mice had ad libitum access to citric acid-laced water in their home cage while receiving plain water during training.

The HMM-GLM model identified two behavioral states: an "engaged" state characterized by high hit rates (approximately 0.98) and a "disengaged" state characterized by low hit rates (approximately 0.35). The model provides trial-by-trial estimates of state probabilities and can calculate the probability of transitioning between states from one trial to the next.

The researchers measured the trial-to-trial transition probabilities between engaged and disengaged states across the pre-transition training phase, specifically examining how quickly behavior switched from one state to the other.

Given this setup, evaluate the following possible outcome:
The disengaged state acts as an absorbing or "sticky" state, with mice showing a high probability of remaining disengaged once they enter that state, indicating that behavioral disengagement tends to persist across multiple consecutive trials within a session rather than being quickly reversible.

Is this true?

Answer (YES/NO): NO